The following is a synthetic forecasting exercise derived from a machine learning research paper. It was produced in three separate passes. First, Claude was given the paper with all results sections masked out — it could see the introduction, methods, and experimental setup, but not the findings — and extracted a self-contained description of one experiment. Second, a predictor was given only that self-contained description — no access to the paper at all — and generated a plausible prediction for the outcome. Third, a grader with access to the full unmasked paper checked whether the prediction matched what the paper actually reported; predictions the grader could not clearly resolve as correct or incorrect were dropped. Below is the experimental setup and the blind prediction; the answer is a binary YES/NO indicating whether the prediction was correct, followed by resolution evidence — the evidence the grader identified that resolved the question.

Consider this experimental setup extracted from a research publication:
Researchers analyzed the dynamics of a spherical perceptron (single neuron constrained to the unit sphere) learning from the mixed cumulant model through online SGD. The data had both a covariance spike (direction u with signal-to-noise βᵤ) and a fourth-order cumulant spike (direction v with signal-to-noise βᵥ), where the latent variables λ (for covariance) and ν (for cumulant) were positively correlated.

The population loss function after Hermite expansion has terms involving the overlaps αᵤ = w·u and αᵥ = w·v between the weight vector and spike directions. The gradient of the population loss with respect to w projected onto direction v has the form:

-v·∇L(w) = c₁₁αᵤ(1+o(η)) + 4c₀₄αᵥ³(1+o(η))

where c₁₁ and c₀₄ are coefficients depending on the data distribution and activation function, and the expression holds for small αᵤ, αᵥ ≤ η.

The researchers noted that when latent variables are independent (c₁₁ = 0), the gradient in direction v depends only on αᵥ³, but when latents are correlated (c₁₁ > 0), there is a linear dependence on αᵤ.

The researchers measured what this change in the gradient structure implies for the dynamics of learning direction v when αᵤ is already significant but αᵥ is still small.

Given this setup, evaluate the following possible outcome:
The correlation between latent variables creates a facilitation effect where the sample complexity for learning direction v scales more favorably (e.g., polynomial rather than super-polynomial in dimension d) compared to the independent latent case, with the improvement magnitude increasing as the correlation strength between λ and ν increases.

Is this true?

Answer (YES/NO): NO